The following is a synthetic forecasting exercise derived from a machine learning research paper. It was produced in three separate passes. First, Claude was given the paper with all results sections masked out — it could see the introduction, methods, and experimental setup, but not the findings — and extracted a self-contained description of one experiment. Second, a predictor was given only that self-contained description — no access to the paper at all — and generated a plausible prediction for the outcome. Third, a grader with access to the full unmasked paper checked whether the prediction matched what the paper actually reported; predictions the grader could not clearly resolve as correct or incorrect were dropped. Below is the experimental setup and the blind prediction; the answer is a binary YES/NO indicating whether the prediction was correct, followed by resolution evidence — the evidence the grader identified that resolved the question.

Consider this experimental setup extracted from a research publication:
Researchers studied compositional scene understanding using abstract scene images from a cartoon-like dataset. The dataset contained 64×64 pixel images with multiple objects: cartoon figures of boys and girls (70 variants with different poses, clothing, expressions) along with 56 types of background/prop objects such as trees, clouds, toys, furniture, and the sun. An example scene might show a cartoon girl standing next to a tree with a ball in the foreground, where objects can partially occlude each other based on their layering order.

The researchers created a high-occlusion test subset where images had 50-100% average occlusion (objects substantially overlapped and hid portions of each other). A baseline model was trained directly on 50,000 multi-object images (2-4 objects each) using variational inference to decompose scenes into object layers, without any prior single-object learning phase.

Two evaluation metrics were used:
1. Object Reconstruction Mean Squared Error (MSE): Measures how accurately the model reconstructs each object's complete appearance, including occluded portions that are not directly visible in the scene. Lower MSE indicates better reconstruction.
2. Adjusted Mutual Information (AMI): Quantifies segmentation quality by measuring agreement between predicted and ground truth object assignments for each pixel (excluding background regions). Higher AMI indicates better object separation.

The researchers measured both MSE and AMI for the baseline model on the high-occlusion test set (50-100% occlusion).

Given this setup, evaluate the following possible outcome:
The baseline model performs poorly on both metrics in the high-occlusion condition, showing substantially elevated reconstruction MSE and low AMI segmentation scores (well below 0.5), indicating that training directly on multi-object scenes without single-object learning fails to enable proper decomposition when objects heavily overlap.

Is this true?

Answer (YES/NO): NO